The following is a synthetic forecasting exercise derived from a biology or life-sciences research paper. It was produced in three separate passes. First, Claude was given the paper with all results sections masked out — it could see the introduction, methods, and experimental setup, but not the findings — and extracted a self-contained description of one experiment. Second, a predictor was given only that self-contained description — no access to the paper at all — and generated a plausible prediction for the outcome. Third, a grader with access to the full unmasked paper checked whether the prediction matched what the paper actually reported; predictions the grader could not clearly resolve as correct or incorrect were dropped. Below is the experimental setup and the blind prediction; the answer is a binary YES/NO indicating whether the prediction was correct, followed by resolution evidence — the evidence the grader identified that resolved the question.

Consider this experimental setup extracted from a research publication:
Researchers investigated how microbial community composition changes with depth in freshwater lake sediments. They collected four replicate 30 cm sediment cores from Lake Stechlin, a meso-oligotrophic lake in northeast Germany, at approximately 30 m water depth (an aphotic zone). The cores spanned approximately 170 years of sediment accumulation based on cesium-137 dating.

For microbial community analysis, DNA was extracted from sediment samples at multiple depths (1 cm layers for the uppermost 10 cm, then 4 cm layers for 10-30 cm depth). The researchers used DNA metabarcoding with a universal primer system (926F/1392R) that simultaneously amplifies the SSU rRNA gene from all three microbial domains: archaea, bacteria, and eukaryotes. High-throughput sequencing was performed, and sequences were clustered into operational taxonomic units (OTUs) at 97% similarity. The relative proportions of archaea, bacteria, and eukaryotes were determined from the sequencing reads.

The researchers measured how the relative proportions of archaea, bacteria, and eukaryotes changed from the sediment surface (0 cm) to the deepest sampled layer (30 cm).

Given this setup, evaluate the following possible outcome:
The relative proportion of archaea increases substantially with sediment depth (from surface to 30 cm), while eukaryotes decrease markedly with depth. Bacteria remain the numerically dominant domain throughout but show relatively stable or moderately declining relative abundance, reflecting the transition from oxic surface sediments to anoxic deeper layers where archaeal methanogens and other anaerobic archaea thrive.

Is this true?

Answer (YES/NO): NO